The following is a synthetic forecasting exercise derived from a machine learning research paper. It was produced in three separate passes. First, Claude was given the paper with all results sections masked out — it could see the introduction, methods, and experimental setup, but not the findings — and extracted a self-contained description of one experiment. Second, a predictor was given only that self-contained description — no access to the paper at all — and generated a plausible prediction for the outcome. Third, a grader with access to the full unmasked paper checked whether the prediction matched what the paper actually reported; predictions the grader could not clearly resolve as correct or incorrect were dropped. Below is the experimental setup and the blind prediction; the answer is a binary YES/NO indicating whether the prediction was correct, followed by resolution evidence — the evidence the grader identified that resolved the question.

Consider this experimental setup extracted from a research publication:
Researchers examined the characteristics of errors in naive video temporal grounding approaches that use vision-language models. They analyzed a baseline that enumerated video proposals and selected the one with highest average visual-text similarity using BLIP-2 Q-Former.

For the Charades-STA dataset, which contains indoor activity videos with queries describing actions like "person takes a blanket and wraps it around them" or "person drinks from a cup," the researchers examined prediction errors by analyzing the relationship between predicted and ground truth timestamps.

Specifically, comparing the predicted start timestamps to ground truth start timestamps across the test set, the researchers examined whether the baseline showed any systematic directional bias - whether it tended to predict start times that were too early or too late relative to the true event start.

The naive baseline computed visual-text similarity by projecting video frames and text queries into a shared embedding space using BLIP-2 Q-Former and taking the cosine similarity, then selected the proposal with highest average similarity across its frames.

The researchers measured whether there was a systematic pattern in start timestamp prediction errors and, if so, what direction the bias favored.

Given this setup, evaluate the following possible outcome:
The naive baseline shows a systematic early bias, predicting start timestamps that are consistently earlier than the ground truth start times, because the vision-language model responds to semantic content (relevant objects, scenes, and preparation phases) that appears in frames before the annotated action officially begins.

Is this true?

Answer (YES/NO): NO